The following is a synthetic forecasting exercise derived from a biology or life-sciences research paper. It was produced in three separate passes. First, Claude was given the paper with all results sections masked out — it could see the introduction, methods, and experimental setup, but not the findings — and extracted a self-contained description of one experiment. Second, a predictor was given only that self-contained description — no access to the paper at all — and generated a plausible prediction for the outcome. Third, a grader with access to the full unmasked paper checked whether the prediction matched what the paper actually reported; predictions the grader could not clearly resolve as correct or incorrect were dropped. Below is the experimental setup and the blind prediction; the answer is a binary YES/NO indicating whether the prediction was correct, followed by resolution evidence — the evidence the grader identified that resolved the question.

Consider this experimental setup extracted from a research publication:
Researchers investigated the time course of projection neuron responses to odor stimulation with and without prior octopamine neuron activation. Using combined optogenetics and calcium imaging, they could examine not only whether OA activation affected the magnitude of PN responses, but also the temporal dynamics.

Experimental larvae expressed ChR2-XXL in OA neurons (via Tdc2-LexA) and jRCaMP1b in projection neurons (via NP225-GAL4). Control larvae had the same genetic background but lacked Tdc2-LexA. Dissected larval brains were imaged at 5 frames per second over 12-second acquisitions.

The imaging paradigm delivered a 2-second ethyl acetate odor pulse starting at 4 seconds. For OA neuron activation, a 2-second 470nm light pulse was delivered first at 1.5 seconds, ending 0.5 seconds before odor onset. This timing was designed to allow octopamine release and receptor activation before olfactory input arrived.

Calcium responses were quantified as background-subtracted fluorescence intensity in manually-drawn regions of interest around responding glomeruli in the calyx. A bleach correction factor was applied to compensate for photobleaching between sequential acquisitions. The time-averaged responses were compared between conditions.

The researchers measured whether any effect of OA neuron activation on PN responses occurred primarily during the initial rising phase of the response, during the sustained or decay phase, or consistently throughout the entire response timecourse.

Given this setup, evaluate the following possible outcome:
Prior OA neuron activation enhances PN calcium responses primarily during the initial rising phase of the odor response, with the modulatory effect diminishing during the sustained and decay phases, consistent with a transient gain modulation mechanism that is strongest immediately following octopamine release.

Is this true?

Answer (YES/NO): NO